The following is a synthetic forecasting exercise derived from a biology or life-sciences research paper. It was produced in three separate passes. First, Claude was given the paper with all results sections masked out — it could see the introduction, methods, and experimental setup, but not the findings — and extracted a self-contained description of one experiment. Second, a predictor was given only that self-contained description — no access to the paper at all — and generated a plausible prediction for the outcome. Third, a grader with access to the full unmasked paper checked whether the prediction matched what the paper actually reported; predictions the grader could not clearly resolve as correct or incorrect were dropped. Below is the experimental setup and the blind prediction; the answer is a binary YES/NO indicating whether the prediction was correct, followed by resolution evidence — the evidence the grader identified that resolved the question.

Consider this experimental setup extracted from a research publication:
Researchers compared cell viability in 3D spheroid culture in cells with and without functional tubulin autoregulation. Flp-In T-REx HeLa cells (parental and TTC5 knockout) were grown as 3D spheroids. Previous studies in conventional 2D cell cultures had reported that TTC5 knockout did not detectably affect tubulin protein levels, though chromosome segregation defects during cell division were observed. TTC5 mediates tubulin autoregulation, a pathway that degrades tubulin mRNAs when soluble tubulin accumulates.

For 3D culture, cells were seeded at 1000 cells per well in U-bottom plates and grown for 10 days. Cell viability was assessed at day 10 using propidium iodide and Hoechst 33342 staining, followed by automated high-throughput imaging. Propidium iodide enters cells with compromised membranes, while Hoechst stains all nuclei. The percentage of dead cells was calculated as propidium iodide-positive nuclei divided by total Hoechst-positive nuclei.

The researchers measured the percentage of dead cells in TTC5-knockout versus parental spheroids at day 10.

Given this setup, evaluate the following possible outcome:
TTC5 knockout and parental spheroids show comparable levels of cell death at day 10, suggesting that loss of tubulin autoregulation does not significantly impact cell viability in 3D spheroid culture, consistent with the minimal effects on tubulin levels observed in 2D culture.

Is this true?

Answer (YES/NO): NO